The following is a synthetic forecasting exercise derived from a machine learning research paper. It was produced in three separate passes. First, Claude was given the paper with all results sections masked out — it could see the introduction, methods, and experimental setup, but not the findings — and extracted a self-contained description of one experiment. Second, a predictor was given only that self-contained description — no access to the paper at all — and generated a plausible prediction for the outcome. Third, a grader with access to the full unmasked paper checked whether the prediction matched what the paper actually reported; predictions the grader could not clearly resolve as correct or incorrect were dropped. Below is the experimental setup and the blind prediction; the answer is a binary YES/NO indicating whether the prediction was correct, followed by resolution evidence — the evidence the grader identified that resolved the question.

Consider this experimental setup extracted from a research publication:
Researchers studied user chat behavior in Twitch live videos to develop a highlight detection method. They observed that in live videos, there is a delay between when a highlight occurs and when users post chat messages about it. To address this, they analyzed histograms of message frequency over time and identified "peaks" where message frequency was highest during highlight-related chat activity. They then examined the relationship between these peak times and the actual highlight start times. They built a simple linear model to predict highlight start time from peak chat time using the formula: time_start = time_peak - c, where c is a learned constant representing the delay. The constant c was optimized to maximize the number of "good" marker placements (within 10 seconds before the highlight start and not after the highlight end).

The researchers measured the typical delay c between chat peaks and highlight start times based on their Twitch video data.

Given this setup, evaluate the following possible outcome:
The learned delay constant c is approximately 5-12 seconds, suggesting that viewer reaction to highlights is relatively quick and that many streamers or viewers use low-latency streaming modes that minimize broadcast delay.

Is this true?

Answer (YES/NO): NO